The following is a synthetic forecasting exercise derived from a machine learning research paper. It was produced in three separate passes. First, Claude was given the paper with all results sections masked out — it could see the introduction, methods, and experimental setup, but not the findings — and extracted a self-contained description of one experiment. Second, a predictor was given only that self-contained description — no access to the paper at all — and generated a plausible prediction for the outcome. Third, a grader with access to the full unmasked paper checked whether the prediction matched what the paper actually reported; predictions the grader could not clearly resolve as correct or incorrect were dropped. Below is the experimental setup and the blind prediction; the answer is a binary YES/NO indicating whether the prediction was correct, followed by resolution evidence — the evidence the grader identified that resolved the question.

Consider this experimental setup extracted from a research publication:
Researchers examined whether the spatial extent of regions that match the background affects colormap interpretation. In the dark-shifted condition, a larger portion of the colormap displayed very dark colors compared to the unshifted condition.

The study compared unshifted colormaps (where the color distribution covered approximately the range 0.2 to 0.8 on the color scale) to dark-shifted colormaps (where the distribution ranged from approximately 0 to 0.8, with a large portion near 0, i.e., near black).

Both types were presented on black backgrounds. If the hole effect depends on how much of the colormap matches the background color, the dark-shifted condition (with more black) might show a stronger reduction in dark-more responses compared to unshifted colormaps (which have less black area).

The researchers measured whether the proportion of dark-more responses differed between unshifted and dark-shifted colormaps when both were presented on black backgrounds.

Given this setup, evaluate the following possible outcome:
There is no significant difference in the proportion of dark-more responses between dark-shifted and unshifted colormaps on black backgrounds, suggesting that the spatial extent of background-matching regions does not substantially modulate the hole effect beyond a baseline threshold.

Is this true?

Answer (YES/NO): NO